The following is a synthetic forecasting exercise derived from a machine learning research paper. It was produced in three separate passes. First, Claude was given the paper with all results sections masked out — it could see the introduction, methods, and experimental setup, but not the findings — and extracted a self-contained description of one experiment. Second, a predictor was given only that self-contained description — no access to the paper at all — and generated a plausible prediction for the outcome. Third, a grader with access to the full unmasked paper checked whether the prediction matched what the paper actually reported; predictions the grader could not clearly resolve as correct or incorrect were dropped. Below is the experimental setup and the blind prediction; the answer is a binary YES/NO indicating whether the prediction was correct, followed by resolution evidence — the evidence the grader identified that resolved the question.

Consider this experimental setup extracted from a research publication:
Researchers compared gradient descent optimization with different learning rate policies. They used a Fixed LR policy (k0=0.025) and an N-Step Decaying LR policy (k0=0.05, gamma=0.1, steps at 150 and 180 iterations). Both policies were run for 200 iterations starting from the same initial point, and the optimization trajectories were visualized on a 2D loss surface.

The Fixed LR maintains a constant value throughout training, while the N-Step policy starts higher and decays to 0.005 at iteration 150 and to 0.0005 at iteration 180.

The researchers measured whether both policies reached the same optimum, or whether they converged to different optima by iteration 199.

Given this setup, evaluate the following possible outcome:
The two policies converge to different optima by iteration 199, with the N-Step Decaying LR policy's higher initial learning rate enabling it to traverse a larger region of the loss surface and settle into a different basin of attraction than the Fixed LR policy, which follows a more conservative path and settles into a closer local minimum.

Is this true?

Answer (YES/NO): YES